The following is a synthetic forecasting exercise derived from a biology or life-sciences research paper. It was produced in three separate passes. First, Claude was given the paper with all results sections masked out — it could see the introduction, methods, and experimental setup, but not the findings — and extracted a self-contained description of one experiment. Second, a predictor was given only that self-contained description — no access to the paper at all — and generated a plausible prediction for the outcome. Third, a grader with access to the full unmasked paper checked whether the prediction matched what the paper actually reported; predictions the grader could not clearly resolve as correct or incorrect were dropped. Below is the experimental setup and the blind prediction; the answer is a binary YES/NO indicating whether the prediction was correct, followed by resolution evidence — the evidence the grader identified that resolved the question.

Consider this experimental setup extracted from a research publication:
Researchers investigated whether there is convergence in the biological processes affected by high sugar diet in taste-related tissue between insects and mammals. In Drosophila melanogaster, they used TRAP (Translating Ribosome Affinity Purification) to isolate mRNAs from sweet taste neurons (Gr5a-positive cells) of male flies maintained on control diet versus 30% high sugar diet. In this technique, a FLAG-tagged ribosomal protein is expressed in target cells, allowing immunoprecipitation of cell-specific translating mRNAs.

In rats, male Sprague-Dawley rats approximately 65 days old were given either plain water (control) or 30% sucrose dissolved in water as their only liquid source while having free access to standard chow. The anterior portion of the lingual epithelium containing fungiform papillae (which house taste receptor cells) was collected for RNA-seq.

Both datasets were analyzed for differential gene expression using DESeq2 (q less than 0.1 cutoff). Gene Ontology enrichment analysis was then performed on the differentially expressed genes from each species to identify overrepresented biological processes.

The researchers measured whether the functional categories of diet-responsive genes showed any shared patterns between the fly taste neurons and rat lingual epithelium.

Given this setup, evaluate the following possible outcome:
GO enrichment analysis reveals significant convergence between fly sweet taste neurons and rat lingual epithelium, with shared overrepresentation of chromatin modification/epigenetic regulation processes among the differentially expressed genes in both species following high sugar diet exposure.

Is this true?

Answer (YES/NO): NO